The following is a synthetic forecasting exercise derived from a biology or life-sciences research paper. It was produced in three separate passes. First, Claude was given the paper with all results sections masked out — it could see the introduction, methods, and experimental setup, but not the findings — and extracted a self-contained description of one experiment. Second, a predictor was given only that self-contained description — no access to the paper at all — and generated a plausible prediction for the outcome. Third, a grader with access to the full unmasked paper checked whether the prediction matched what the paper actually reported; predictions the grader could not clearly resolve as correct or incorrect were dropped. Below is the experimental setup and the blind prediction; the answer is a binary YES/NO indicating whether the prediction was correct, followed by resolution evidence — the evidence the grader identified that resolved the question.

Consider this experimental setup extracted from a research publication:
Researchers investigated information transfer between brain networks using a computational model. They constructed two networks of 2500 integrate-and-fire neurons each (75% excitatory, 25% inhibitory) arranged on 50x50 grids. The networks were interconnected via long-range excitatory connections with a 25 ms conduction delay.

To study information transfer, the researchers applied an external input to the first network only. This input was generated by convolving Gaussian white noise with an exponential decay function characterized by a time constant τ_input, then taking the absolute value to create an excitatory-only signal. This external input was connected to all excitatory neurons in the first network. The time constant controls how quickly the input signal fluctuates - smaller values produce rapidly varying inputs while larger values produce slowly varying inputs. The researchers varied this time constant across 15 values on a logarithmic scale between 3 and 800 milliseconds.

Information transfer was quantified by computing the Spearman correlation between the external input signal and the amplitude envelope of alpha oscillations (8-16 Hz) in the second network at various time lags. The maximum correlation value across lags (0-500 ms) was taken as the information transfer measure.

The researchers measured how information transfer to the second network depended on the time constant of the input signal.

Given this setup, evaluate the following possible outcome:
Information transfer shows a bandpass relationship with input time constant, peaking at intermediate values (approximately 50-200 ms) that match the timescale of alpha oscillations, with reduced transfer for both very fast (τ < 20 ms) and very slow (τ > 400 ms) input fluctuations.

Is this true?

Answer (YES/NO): NO